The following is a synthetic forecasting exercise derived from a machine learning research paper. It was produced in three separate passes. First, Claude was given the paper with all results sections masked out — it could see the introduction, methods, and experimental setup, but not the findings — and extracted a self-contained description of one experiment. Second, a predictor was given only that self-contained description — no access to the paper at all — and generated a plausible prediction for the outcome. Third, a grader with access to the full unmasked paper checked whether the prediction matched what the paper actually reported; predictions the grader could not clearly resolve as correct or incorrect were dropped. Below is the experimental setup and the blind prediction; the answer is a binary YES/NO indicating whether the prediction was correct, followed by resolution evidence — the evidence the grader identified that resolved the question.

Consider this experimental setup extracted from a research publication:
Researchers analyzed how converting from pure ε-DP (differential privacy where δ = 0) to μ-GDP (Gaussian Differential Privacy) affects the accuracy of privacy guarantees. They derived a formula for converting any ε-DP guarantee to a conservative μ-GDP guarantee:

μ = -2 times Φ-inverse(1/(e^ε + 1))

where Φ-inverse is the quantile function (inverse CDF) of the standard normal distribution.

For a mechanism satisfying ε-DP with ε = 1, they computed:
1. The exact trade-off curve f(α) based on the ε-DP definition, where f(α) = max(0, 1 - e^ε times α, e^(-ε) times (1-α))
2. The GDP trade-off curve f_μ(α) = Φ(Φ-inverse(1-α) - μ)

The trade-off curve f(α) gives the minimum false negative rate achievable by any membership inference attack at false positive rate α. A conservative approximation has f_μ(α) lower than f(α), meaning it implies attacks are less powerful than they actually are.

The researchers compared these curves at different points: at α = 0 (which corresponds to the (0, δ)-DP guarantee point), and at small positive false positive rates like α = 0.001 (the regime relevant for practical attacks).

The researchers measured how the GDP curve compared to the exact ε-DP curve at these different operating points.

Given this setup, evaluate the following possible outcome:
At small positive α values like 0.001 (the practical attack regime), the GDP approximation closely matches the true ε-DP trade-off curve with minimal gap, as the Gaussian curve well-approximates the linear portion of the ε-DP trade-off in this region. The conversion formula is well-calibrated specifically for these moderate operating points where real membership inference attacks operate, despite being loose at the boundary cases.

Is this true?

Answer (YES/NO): NO